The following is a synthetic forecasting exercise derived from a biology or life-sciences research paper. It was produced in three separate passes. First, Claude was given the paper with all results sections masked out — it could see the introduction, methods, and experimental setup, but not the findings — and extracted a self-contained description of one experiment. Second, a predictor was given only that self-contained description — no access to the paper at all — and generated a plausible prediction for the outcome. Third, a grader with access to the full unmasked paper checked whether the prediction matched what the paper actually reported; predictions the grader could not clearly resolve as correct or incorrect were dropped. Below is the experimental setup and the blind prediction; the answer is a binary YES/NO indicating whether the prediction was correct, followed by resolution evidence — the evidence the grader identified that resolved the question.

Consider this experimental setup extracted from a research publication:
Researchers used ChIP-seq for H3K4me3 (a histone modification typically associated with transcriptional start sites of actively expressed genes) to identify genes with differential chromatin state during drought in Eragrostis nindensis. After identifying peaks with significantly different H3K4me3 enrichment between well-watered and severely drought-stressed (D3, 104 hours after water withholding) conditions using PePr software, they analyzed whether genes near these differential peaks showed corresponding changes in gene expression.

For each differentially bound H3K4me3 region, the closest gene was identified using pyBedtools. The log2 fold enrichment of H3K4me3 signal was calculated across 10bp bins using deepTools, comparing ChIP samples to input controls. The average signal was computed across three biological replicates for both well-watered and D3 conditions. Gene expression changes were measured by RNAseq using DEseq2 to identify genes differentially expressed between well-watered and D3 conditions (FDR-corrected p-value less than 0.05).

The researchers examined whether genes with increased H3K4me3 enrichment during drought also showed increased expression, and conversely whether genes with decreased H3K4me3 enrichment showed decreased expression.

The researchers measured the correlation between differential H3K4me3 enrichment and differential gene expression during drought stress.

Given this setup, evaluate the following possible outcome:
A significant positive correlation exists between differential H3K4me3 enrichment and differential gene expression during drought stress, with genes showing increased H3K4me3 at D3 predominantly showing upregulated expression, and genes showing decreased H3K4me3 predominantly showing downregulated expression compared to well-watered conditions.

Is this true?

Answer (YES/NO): NO